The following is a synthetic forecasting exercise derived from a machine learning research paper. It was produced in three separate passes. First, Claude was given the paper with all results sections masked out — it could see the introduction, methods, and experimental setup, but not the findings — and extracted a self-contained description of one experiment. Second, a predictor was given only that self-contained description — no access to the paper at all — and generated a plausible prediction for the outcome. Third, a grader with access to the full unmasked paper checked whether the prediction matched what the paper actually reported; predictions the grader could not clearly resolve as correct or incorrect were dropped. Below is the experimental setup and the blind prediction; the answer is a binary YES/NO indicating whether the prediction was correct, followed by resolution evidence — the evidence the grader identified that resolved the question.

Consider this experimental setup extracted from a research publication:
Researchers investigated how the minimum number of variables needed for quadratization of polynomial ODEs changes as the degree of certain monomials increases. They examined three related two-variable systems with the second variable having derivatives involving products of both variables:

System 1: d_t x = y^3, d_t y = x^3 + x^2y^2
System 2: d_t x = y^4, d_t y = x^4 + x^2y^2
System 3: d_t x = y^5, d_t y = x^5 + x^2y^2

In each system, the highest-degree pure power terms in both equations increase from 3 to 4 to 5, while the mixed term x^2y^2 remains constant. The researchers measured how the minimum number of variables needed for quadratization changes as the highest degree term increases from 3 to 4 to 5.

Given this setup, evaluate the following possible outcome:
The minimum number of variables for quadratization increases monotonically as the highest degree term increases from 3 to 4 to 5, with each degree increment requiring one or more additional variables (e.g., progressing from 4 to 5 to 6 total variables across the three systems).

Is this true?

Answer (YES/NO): NO